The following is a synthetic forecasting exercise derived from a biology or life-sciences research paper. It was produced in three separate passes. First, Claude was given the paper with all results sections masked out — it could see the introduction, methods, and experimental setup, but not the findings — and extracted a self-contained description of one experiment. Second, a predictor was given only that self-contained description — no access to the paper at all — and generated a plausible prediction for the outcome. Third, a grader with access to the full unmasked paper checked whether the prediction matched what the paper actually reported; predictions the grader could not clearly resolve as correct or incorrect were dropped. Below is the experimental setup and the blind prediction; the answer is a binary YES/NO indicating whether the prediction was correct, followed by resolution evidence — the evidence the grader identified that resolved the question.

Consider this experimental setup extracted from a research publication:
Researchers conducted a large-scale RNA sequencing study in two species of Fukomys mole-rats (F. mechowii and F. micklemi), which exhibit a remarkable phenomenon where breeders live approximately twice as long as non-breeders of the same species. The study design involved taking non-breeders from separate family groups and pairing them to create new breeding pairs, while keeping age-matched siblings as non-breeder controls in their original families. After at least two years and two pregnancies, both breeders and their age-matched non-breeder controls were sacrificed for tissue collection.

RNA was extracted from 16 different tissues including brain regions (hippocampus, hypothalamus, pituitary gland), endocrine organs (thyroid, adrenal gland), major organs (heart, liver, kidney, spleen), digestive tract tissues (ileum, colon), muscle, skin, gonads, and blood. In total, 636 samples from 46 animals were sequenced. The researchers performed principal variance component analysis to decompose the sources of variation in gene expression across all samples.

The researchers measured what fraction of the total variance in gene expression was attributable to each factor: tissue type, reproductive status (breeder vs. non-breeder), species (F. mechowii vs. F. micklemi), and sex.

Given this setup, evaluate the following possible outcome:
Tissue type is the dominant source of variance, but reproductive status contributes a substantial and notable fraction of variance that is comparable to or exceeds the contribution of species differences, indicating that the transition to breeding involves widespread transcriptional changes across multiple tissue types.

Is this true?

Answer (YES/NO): NO